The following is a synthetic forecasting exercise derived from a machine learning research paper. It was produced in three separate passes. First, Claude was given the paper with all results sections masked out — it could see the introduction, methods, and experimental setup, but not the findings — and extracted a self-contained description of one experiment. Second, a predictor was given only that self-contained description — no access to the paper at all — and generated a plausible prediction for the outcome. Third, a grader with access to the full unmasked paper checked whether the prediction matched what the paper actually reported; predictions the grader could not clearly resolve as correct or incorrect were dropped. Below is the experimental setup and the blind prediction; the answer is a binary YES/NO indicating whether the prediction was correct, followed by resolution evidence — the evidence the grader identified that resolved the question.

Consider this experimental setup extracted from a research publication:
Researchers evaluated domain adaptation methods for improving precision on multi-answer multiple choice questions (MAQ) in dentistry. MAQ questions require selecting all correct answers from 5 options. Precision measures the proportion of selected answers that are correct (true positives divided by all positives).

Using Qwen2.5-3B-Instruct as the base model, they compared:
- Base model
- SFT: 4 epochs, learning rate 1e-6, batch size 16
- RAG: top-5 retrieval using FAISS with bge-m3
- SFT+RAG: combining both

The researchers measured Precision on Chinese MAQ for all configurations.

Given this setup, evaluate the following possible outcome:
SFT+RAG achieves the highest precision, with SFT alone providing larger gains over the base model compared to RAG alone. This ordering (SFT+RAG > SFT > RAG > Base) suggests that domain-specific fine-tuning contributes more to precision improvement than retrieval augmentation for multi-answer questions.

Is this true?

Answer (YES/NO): NO